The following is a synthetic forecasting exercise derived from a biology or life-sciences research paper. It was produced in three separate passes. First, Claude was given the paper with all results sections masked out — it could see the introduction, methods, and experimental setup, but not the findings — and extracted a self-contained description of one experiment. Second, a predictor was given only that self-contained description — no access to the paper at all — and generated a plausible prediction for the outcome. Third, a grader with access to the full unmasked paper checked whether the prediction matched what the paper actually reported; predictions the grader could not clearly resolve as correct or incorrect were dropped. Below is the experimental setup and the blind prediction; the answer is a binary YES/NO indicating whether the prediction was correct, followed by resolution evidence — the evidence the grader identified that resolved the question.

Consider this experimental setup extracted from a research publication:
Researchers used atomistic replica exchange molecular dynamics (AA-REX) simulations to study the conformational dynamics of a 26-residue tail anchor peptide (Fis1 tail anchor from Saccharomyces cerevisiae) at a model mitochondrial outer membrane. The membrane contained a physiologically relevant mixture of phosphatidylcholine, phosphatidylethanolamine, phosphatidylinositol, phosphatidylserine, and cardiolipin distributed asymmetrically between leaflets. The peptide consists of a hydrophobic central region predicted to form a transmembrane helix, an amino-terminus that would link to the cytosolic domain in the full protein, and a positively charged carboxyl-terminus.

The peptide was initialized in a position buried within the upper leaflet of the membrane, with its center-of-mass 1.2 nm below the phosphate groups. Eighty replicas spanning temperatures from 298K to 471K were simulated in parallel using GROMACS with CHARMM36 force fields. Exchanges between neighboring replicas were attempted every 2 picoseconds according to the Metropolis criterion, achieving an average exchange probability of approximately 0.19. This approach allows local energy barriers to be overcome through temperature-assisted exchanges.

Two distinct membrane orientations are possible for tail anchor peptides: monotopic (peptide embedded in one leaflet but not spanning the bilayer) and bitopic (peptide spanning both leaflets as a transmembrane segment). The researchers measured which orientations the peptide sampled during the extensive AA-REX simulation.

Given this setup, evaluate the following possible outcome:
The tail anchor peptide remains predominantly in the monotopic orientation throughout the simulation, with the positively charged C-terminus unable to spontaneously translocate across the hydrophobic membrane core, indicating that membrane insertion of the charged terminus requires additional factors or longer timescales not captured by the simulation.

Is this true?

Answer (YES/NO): YES